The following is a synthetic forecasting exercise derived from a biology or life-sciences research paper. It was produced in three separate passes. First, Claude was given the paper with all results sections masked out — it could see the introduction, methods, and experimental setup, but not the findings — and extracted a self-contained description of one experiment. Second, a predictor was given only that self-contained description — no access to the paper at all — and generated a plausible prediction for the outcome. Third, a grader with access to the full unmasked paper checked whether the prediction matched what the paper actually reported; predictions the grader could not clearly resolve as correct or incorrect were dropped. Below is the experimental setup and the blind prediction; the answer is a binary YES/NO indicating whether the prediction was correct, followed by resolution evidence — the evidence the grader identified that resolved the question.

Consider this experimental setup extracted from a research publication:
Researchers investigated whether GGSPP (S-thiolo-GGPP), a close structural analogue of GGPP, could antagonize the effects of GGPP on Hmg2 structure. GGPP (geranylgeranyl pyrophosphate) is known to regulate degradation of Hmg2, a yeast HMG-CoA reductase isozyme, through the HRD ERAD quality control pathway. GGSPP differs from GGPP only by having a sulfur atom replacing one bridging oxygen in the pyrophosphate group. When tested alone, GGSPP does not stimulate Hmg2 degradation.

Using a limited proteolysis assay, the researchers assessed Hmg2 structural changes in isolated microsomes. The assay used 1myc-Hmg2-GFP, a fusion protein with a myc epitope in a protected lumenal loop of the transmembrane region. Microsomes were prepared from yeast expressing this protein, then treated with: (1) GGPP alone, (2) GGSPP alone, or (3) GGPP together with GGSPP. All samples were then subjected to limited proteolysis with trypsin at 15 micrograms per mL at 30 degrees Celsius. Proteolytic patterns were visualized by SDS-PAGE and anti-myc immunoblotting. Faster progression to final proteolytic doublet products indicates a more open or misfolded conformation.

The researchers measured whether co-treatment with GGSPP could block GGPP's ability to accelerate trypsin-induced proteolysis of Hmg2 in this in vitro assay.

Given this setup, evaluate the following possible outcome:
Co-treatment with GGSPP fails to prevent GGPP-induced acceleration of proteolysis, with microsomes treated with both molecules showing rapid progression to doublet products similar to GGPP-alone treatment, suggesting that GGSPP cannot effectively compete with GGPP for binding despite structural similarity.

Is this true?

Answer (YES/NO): NO